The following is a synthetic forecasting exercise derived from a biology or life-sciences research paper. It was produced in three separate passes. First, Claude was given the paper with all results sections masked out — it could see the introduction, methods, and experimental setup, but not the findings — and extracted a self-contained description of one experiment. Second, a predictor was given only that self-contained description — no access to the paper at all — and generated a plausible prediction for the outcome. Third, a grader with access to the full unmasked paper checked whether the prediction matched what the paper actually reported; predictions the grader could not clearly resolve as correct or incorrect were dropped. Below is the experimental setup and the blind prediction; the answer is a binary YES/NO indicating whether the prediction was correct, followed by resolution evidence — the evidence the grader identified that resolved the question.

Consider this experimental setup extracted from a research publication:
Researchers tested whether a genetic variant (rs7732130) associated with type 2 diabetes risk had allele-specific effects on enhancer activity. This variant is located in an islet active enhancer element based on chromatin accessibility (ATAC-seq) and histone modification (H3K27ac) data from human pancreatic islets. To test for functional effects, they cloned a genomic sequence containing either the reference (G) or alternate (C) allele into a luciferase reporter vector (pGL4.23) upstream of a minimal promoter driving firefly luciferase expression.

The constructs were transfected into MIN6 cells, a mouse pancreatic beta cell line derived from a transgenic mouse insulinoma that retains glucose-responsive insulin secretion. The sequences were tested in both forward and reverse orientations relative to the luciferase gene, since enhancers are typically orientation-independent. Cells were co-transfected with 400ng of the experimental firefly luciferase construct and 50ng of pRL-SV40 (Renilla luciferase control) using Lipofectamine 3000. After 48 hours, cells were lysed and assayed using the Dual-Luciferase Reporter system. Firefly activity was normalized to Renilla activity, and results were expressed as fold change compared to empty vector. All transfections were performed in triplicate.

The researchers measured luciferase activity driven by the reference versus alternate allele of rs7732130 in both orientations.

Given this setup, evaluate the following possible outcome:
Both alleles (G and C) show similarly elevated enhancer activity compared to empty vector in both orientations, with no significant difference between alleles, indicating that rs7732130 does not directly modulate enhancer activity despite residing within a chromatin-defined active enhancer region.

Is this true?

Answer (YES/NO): NO